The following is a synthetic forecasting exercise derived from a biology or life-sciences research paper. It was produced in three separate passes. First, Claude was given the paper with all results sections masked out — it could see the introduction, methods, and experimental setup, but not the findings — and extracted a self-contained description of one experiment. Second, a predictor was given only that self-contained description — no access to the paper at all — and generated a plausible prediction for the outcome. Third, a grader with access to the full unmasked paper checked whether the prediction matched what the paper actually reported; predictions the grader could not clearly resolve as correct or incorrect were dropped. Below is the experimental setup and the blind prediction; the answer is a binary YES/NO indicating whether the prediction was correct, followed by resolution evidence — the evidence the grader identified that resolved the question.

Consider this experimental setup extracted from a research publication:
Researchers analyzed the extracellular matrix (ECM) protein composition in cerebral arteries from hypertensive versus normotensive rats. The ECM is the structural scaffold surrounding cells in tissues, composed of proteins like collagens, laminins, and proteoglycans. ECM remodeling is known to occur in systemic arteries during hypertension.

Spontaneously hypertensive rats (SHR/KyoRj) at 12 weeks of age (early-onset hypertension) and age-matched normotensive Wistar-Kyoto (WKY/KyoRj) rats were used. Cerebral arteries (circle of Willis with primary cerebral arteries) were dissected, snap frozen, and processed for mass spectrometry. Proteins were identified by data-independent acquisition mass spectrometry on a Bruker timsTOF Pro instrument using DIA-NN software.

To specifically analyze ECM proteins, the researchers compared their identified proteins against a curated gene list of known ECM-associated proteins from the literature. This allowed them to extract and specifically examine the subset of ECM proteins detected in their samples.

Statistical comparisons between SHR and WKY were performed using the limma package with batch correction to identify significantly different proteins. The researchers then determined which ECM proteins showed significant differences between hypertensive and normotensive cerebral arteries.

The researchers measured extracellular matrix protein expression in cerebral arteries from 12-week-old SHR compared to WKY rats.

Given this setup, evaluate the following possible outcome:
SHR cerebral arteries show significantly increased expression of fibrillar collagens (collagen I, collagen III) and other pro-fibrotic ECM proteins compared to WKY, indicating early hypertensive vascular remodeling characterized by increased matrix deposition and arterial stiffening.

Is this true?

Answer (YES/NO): NO